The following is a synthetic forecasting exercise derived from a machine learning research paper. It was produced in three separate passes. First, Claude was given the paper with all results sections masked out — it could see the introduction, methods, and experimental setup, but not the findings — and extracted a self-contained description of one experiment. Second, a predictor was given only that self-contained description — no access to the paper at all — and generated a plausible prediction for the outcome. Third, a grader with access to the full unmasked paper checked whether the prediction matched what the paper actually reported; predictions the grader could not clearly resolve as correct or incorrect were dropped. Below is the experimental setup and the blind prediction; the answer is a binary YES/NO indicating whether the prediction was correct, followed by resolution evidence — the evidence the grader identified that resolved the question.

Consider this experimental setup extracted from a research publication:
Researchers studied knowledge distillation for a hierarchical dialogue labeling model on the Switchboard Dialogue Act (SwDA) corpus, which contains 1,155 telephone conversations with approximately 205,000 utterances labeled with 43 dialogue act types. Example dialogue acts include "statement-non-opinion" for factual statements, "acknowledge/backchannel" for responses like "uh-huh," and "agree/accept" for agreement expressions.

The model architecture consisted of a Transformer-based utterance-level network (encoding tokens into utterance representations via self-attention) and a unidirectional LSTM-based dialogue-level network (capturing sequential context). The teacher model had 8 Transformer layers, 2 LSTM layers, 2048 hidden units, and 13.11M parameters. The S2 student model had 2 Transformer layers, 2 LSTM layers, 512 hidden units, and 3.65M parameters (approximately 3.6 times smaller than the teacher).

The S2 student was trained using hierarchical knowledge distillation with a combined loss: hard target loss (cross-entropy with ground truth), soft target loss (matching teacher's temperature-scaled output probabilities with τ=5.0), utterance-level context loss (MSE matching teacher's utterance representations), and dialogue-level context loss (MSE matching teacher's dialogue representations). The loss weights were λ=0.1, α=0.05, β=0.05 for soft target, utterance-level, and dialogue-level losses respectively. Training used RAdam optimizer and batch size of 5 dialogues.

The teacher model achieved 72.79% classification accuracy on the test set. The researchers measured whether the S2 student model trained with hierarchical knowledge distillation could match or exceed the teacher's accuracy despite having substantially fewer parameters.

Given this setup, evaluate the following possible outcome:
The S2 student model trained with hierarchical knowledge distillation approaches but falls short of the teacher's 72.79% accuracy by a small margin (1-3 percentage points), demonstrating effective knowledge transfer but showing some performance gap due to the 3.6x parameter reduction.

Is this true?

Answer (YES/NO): NO